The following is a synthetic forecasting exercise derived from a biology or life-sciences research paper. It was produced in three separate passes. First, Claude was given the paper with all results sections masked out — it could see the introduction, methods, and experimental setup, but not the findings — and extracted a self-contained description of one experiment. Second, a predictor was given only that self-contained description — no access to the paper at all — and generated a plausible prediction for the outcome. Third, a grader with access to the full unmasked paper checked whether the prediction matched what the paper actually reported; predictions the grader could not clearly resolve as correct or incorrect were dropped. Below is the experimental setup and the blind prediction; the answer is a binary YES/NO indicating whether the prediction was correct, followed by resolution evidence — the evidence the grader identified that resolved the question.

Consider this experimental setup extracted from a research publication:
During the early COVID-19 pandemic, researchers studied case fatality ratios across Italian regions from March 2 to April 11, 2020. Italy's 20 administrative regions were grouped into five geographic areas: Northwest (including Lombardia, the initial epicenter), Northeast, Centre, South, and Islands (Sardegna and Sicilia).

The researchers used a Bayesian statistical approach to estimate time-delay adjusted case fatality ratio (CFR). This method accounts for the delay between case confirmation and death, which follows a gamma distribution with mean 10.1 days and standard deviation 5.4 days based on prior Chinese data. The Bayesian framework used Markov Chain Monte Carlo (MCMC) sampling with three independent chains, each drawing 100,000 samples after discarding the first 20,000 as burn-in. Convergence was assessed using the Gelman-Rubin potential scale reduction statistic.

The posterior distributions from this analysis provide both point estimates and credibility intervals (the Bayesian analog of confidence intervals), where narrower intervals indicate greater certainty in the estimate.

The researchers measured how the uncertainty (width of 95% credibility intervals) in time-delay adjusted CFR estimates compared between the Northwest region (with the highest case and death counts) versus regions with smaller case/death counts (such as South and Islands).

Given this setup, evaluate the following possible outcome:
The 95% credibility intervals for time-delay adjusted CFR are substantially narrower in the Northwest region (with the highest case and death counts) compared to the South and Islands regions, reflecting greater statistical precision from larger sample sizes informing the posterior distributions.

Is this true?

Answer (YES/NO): YES